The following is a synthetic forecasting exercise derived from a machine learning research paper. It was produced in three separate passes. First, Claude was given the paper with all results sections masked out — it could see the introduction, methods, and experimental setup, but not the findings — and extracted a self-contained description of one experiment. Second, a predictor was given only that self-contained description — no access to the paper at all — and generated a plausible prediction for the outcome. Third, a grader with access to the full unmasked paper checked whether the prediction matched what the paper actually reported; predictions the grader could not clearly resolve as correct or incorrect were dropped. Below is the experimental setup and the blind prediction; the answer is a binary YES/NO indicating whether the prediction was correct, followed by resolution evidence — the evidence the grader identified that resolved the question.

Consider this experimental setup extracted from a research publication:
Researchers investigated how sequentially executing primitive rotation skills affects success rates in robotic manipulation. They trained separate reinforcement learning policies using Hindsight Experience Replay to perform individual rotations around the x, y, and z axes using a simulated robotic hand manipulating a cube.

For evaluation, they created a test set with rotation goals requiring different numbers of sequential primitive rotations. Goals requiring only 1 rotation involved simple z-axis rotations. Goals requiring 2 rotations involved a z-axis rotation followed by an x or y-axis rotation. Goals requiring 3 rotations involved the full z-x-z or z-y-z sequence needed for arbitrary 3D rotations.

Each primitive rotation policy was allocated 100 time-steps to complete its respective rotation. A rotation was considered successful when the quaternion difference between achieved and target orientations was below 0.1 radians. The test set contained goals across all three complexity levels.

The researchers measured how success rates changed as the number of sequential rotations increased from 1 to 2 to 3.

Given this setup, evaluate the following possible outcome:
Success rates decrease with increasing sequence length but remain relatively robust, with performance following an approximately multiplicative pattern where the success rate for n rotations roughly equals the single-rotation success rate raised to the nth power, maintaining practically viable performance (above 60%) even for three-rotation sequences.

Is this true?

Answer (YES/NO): NO